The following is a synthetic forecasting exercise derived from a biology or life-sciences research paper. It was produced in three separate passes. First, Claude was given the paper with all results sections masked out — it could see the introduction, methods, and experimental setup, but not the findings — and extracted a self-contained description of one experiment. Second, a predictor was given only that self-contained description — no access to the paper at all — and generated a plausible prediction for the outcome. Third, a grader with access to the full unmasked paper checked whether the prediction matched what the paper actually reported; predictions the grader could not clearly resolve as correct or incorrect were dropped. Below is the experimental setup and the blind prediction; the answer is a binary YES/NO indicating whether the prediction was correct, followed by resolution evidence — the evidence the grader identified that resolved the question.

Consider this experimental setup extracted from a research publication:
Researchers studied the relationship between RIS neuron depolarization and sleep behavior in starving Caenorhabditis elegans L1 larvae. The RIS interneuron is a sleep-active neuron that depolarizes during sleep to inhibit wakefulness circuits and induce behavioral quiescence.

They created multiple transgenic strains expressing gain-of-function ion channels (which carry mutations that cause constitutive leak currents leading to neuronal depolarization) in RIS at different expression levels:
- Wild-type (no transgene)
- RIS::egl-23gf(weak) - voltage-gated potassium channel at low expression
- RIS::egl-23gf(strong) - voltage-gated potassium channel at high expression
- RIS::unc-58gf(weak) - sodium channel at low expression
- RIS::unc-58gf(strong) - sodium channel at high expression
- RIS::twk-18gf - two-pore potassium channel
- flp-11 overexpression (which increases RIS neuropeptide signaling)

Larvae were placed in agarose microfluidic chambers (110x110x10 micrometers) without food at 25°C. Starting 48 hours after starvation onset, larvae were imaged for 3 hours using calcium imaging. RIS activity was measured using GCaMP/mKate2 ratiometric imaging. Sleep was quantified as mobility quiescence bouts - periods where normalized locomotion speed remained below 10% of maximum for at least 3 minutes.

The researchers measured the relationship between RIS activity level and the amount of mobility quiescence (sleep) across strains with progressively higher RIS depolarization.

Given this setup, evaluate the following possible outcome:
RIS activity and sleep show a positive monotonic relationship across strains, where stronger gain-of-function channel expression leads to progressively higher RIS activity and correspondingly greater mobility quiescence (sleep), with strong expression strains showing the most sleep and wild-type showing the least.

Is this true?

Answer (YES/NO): NO